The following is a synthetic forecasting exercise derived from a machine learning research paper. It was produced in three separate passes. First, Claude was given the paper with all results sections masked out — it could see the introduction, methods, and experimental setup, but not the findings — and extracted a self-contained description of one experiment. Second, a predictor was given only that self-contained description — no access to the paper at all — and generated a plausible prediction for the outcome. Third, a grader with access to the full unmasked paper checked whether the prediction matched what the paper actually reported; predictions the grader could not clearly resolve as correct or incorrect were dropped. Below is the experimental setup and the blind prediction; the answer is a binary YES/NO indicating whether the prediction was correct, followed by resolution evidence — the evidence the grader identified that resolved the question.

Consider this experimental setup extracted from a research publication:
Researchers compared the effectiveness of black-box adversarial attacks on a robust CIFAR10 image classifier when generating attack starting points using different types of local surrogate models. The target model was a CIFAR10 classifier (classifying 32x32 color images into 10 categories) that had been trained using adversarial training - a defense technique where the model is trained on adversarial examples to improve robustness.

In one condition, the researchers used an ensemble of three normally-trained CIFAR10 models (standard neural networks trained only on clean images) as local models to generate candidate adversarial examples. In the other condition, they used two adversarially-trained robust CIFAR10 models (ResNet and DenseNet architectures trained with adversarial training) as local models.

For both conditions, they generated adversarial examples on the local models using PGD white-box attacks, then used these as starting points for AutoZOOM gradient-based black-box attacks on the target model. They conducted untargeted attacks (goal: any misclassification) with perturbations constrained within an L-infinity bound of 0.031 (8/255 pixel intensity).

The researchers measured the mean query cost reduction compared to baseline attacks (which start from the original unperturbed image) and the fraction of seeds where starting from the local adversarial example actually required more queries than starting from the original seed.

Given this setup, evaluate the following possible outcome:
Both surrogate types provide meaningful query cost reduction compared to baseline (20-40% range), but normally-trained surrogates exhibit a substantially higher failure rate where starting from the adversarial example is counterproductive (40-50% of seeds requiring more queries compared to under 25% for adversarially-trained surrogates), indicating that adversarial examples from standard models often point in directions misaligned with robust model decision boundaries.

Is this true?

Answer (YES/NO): NO